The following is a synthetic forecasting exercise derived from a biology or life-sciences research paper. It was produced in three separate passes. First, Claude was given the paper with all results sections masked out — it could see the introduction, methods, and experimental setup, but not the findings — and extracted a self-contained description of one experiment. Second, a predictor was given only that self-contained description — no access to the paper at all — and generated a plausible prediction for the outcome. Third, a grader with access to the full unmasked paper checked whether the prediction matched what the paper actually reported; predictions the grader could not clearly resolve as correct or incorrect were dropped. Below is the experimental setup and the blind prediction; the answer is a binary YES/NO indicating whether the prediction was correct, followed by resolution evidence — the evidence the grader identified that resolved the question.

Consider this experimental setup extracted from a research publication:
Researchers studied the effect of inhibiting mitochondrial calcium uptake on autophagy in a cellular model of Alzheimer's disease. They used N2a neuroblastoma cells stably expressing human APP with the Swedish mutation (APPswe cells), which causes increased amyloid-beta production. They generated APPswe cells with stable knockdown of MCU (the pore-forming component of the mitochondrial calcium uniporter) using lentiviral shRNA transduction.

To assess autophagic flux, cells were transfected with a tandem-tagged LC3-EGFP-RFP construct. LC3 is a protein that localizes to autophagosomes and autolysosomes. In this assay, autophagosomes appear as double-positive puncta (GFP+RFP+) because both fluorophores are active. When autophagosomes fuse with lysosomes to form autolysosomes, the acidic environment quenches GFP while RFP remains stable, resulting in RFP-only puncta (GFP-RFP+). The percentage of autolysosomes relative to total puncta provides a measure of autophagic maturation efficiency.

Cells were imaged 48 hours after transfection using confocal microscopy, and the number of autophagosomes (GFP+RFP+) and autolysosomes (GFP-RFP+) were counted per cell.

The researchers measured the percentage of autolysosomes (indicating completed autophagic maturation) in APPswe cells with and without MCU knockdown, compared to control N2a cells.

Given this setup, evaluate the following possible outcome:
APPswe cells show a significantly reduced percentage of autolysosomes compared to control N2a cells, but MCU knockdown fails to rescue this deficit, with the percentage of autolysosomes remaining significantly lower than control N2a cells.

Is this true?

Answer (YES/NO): NO